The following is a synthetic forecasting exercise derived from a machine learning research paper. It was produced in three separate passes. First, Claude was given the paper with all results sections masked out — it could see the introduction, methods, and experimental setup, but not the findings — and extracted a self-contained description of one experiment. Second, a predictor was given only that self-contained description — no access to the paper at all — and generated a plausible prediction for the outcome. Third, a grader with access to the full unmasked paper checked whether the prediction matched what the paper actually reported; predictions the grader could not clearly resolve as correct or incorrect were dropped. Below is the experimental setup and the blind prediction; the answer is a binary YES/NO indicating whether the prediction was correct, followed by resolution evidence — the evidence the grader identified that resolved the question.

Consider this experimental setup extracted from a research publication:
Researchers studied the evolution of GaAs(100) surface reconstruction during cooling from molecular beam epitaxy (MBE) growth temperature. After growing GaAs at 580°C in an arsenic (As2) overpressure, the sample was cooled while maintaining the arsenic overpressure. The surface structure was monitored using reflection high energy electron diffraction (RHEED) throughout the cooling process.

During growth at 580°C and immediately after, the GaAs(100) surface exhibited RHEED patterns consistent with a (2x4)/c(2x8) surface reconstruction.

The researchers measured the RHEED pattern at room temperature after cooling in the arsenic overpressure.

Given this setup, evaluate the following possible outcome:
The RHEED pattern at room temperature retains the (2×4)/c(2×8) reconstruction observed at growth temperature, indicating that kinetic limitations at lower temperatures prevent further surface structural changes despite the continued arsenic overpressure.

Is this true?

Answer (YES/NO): NO